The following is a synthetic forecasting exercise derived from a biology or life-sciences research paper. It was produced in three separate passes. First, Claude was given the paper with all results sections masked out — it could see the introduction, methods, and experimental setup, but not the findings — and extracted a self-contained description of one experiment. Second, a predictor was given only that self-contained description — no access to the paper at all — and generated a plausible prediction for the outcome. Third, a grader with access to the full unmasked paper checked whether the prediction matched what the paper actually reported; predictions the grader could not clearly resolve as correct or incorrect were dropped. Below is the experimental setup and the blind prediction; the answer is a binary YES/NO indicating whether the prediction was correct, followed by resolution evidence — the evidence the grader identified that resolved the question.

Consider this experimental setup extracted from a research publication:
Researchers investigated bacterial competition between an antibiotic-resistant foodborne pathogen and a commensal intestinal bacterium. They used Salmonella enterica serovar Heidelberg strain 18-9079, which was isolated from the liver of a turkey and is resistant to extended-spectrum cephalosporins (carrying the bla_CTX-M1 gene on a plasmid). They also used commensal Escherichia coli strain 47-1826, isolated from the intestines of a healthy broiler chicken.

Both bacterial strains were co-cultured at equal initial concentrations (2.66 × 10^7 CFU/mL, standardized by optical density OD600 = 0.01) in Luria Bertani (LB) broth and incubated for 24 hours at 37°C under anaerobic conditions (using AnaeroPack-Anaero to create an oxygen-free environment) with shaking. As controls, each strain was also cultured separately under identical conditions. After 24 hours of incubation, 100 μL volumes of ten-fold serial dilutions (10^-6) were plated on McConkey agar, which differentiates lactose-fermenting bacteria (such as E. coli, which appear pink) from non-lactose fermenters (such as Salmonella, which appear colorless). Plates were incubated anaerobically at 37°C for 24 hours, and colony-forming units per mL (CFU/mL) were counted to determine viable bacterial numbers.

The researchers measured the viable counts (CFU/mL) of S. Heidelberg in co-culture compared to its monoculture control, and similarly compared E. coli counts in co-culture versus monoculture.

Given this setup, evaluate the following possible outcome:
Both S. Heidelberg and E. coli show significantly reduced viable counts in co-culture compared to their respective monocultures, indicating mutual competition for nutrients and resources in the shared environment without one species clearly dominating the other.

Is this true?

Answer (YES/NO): NO